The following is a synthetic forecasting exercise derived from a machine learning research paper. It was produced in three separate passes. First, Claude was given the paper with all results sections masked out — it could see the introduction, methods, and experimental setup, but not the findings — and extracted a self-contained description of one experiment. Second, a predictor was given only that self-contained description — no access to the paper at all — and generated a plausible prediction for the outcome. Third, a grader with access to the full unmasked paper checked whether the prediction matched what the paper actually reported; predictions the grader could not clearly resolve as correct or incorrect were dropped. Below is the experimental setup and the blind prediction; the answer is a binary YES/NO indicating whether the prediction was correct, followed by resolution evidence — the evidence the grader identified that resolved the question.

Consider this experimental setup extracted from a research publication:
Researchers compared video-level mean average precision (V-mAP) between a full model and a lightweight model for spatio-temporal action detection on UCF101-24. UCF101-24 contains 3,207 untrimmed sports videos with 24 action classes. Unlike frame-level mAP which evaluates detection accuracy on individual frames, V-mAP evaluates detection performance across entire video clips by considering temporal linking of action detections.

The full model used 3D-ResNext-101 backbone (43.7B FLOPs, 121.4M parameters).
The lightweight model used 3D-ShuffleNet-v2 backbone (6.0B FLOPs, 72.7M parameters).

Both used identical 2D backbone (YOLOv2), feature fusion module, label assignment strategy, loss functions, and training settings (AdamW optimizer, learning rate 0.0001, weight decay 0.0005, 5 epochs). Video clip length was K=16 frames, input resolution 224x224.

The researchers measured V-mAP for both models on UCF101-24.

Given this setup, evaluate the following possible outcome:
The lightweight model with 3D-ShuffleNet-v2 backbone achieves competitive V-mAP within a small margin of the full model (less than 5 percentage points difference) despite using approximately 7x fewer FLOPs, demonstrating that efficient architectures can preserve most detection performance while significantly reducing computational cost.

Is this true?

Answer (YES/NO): YES